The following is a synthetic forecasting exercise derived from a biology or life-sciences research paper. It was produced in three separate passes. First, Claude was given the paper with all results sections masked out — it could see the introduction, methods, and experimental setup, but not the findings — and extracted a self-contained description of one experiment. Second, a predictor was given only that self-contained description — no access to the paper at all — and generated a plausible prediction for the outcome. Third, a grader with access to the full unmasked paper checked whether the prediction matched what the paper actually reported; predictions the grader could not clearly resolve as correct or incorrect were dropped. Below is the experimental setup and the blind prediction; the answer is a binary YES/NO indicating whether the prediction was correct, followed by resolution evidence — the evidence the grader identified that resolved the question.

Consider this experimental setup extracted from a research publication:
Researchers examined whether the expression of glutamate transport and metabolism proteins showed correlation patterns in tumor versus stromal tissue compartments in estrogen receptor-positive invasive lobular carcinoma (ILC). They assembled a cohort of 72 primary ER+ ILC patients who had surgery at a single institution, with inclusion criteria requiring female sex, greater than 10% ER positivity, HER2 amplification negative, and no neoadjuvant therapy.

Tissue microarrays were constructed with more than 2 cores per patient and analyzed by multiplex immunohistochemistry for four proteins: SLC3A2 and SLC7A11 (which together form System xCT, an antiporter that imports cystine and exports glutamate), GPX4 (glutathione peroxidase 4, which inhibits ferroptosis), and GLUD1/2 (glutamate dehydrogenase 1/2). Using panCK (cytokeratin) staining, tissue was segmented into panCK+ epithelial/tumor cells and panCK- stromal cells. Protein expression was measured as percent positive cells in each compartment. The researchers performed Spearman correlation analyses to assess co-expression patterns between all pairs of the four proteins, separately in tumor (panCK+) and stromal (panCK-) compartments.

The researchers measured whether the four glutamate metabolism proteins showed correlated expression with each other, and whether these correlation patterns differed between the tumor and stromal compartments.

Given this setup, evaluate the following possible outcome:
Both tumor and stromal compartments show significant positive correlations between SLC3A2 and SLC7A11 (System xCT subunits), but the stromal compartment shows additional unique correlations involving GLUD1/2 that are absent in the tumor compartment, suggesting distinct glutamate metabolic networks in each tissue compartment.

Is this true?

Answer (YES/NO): NO